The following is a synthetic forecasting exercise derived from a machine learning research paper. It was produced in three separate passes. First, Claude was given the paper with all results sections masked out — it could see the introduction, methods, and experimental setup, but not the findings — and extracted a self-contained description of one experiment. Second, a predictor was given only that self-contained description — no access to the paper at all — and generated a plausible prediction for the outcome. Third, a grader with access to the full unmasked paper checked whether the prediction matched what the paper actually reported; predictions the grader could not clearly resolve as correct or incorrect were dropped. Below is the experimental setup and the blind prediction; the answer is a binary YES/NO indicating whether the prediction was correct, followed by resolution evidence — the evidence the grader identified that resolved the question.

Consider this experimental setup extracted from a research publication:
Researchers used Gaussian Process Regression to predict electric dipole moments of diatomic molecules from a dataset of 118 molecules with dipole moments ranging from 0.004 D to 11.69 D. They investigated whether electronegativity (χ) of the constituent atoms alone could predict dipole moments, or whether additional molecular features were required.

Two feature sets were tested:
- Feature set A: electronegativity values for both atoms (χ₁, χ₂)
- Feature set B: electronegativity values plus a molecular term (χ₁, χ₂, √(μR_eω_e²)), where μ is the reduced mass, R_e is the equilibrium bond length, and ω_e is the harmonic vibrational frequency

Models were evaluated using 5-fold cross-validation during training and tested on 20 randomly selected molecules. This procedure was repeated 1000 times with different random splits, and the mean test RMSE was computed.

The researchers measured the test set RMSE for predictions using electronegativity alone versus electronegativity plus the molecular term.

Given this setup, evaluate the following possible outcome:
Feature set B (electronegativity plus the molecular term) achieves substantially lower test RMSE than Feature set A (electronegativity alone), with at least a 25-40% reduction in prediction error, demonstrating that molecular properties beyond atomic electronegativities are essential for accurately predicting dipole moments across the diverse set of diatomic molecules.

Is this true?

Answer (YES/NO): NO